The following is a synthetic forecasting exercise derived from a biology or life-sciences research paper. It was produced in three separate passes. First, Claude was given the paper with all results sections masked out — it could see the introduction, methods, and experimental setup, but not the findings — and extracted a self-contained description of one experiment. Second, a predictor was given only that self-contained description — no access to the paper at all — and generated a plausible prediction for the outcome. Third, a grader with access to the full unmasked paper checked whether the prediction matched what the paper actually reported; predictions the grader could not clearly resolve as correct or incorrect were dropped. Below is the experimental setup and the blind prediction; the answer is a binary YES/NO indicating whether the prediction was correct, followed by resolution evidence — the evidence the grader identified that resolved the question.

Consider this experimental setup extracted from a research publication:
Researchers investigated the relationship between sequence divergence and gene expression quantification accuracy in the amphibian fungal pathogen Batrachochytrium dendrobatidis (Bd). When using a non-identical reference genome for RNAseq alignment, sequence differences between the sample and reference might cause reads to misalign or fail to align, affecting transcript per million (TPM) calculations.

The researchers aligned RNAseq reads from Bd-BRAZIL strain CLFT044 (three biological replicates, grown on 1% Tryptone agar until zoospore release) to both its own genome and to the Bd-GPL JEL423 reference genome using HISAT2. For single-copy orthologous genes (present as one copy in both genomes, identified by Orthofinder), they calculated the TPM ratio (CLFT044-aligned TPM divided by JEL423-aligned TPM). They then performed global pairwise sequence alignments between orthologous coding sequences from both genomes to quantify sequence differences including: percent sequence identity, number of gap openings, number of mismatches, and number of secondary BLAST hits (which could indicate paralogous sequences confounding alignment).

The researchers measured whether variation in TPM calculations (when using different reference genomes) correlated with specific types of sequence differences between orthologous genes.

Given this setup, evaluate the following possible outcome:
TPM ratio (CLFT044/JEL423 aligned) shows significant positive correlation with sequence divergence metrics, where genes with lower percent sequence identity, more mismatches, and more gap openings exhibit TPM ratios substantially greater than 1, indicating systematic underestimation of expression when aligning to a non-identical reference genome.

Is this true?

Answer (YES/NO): NO